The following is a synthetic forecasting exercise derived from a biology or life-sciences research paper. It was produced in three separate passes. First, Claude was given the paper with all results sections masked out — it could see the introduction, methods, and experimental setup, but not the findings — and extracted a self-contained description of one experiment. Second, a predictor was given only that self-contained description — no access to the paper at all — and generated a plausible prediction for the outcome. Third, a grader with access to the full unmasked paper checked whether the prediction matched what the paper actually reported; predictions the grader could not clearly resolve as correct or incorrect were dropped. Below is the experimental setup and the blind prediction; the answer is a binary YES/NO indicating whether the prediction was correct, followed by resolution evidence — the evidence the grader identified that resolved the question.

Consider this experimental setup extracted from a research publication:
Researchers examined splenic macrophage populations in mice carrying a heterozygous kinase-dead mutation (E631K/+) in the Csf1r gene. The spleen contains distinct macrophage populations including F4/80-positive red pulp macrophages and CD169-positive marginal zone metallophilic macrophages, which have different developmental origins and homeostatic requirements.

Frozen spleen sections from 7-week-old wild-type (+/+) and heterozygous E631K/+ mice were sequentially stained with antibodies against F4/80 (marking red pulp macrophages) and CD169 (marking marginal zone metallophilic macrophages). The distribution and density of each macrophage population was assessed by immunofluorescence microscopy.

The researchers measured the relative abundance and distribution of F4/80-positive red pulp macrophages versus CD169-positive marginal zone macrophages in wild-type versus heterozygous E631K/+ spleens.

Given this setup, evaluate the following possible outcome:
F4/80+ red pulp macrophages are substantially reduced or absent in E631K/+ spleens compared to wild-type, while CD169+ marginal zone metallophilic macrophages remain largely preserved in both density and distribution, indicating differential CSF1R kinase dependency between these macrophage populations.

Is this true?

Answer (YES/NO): NO